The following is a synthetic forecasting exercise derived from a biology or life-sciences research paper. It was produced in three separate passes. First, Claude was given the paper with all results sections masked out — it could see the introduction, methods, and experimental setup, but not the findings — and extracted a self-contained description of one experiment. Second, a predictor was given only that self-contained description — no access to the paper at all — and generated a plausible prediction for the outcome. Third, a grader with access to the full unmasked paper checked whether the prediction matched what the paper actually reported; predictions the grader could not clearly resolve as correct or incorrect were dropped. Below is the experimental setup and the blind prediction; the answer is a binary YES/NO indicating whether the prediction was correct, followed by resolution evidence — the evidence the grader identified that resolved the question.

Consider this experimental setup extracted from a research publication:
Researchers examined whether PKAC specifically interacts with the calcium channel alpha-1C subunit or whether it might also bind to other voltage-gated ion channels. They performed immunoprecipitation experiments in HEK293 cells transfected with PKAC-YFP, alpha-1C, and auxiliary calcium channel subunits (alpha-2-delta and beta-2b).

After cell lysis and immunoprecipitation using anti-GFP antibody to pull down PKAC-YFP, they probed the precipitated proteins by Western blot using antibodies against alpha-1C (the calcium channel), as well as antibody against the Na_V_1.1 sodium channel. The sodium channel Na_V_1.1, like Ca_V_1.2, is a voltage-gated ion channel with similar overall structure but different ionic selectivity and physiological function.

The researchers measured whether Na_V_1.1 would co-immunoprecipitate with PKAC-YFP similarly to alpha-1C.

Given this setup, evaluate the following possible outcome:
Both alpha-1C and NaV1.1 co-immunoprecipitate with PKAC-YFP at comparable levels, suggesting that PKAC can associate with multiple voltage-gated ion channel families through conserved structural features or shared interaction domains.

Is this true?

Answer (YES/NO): NO